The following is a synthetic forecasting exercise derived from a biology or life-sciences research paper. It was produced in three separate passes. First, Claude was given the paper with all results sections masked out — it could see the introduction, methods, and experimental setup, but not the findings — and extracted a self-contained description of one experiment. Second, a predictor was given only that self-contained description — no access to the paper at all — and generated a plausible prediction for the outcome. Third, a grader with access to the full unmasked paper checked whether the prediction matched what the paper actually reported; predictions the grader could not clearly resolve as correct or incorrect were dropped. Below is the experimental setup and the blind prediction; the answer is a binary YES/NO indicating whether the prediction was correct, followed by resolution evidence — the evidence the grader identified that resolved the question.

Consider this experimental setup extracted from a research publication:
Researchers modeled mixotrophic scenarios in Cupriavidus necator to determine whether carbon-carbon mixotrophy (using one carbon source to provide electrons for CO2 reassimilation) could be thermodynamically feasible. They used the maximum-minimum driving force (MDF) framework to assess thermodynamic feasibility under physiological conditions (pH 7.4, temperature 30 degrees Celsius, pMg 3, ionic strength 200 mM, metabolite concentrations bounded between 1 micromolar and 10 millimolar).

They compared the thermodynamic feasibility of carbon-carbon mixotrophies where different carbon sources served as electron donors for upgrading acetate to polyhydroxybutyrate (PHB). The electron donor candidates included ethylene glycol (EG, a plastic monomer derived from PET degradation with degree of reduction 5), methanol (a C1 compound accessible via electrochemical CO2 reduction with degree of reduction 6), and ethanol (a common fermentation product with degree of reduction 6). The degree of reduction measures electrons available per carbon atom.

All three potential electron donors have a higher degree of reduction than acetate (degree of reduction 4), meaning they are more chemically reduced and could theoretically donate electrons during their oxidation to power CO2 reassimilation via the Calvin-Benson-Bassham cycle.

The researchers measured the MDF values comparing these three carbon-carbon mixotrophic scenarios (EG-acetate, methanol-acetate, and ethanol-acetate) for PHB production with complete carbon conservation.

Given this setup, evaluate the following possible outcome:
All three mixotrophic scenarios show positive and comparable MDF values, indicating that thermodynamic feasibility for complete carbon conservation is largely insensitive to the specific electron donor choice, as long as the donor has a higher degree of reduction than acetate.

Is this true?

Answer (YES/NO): NO